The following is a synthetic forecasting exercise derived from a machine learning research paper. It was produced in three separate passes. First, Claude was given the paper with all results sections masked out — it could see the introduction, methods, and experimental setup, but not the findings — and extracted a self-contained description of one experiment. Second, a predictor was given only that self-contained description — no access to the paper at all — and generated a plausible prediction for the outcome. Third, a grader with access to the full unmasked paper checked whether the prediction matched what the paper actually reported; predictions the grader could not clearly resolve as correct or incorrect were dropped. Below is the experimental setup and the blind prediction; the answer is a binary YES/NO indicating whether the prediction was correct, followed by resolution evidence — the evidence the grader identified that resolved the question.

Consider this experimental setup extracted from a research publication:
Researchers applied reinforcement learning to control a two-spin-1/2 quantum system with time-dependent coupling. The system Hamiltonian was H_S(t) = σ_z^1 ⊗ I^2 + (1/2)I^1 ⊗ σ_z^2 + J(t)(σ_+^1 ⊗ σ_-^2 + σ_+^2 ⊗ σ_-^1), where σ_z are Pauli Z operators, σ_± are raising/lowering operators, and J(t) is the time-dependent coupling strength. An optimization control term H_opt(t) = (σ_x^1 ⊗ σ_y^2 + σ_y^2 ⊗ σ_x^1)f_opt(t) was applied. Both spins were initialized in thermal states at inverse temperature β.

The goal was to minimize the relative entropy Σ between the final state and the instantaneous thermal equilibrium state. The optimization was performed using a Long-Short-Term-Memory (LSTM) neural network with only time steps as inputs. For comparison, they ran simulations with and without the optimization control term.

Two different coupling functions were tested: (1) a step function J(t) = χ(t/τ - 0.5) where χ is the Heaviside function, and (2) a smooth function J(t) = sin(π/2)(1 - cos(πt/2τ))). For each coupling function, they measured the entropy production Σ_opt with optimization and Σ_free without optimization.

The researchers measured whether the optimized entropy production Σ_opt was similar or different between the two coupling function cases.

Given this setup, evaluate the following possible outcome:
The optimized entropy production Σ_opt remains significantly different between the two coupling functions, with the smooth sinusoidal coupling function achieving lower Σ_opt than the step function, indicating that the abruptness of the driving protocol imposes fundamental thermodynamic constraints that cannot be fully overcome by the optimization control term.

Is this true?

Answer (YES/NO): NO